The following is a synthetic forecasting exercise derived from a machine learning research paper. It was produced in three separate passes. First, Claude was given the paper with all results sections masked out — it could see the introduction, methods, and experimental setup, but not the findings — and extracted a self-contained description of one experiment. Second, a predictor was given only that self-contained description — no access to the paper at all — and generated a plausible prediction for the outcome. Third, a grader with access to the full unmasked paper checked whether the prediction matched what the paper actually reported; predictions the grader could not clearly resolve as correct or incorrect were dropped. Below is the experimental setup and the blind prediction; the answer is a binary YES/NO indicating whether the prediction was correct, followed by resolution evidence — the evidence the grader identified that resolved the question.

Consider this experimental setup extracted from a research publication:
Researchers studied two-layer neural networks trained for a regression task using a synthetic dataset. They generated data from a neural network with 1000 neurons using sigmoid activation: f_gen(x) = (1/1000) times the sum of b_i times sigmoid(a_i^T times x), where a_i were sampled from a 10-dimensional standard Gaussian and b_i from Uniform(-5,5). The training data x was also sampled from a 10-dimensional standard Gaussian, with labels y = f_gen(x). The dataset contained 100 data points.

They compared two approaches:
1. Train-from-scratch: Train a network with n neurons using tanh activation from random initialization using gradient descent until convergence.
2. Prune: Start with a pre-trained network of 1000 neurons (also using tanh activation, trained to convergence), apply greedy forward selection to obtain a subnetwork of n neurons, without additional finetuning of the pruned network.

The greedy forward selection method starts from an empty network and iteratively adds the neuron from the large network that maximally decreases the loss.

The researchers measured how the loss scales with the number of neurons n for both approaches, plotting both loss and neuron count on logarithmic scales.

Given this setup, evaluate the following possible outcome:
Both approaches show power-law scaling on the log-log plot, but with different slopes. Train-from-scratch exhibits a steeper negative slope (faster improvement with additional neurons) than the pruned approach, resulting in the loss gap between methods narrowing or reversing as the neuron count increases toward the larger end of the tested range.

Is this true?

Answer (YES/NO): NO